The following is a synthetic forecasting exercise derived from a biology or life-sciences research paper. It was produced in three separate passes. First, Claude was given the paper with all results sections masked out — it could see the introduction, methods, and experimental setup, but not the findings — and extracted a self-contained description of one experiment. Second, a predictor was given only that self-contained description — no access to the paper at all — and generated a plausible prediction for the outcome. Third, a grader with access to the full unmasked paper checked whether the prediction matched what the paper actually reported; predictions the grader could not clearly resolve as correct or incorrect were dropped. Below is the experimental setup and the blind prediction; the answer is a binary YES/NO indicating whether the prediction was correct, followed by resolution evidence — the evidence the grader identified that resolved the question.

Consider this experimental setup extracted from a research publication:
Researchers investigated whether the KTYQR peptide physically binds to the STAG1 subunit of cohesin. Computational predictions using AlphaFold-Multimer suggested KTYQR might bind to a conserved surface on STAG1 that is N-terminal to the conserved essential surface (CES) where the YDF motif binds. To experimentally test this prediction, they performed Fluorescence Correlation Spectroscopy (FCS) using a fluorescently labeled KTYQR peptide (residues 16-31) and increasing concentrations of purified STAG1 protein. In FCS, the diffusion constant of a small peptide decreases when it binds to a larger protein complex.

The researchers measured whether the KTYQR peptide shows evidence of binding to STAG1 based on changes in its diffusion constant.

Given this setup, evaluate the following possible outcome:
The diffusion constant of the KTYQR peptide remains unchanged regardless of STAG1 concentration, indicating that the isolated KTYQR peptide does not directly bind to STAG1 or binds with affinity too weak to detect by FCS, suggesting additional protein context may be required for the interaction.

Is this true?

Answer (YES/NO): NO